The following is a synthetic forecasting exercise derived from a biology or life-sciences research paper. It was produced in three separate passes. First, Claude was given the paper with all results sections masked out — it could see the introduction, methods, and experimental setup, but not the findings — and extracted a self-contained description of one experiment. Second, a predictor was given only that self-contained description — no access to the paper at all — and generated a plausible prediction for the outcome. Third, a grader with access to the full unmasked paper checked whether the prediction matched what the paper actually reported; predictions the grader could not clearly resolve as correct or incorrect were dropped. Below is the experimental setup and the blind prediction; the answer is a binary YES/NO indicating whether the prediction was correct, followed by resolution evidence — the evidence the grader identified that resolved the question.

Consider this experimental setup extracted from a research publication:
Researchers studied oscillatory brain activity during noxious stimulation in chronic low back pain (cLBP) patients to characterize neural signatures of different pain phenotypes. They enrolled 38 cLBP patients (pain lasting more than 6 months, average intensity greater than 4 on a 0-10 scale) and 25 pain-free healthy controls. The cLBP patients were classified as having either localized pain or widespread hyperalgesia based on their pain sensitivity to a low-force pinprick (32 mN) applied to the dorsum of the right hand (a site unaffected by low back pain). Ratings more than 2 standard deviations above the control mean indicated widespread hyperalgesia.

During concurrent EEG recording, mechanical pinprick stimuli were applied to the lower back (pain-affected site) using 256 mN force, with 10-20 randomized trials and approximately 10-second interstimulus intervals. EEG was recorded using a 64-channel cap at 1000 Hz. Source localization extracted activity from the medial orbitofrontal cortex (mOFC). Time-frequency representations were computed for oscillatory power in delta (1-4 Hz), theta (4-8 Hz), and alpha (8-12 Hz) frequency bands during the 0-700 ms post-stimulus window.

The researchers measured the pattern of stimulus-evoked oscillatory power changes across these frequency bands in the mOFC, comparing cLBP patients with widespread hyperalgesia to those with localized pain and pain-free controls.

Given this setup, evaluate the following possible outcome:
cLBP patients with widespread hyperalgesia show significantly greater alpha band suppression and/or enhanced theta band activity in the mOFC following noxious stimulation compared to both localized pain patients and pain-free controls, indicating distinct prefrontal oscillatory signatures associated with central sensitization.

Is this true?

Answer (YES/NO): YES